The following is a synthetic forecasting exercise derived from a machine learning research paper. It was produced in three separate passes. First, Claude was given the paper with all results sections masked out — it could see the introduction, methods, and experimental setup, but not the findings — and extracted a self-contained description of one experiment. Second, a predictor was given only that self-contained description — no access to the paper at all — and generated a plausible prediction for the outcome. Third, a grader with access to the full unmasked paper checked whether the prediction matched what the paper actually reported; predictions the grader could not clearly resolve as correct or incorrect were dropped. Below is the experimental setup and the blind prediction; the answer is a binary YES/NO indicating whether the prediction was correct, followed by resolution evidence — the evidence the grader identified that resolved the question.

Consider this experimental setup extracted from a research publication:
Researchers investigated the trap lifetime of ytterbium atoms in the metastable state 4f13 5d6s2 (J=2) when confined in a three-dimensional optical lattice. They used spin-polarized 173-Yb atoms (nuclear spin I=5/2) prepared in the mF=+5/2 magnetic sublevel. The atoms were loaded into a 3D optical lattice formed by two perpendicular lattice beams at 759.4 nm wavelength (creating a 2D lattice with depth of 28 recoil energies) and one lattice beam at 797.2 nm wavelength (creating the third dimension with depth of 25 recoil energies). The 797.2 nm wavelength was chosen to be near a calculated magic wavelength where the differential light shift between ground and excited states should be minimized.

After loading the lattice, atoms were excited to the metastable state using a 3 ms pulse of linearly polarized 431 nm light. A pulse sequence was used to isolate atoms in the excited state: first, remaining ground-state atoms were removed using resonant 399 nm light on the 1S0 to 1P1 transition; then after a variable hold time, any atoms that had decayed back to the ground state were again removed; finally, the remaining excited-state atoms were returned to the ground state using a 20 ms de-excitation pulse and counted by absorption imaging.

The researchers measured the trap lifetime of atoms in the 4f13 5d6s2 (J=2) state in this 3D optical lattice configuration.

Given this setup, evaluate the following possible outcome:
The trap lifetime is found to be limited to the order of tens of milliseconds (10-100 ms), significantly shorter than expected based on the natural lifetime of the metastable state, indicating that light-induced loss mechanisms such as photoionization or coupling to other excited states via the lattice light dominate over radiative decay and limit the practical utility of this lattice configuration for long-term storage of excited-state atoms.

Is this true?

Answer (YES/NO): NO